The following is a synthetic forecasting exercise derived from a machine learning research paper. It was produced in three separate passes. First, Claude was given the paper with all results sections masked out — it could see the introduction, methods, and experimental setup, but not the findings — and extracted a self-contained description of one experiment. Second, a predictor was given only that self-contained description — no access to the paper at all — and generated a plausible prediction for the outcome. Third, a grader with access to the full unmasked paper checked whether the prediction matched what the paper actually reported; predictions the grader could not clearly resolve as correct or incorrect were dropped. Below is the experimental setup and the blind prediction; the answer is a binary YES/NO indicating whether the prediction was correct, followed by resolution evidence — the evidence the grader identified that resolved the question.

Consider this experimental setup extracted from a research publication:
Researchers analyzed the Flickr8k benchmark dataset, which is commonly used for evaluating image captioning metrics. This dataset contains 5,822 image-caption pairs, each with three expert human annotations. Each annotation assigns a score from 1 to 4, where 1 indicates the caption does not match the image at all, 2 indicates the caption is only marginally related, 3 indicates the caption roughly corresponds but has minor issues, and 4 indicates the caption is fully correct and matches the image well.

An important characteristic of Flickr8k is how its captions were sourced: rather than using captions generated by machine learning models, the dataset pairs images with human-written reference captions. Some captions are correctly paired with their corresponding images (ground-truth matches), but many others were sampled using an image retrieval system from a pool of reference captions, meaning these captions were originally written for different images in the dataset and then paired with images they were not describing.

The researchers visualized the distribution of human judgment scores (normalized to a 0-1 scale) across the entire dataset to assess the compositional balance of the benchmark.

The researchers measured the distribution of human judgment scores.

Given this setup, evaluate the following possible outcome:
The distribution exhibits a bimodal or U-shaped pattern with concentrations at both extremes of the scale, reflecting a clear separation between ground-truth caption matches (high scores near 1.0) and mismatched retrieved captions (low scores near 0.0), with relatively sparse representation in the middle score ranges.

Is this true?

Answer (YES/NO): NO